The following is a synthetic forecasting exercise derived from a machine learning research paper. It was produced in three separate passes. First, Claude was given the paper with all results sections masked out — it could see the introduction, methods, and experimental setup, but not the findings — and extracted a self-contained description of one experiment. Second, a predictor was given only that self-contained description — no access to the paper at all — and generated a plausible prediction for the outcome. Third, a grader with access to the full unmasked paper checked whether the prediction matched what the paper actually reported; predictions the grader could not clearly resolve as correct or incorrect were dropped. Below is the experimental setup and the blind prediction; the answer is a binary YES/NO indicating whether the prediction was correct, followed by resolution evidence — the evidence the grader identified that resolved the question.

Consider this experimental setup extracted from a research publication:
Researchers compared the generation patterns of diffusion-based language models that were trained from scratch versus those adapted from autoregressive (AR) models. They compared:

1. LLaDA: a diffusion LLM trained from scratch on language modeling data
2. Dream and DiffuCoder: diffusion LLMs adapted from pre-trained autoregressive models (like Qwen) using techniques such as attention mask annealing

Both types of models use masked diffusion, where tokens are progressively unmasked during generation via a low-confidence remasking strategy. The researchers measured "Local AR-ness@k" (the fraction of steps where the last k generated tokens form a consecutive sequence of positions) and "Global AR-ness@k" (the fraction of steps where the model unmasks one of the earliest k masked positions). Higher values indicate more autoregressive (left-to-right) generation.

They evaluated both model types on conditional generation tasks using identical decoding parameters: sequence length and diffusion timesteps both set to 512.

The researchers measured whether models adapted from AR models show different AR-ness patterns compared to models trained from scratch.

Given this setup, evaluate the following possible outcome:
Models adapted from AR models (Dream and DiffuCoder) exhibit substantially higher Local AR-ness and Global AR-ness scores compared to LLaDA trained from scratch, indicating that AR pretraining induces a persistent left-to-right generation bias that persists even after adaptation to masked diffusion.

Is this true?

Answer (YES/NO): YES